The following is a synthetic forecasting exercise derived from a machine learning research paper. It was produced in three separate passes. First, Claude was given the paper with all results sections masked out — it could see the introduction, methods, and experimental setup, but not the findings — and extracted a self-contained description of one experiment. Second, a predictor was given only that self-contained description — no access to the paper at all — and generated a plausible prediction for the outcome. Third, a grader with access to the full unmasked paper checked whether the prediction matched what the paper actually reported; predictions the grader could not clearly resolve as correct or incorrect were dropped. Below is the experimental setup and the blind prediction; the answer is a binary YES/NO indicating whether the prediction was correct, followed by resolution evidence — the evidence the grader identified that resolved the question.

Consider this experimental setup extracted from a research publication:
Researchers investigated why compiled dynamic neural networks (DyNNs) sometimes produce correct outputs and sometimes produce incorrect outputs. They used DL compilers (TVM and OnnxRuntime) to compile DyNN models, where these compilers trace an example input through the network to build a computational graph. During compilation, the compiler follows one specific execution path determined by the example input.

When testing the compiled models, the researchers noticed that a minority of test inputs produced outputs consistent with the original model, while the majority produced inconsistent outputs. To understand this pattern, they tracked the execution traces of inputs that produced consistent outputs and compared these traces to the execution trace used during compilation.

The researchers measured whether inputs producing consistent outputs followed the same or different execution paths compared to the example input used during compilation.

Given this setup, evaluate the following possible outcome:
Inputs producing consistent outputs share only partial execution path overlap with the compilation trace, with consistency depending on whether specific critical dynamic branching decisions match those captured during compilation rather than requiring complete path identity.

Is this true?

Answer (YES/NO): NO